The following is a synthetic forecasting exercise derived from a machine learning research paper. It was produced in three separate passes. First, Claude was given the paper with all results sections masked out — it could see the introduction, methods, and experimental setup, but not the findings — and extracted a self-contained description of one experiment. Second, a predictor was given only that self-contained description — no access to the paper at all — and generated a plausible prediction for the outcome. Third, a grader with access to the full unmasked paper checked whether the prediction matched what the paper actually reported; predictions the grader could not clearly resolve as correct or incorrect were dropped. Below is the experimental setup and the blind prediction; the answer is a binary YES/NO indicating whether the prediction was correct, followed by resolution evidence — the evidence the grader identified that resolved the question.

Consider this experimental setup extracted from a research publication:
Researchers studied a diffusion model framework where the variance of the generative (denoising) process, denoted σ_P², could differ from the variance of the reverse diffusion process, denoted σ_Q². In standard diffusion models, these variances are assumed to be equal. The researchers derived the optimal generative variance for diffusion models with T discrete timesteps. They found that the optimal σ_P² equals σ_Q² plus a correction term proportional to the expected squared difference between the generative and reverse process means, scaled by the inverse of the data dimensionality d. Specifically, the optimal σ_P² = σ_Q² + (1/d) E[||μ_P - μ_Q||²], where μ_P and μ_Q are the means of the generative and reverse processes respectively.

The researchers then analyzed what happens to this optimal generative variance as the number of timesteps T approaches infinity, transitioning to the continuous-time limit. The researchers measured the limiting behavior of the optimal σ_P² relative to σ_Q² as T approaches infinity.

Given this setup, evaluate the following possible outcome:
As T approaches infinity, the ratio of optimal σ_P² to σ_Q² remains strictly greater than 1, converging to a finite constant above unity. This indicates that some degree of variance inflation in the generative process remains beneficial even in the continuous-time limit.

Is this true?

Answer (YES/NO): NO